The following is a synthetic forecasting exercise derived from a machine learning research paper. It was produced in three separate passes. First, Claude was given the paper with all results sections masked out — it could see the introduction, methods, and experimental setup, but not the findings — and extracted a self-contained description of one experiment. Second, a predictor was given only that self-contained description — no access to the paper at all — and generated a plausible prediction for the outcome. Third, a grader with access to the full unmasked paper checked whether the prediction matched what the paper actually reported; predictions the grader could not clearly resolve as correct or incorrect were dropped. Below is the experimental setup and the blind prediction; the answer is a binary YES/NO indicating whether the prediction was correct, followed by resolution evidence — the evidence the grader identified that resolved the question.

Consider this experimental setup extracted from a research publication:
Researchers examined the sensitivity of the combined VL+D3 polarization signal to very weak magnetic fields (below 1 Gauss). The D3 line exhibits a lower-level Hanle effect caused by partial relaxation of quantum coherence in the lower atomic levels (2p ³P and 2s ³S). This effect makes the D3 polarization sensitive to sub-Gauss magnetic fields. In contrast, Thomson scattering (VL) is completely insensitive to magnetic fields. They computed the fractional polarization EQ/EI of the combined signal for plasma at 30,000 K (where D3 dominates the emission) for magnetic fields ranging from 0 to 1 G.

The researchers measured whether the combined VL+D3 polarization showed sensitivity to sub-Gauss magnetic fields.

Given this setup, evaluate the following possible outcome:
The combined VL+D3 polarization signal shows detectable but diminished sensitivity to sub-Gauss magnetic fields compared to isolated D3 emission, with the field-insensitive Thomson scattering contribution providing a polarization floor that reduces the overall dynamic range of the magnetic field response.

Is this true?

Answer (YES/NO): NO